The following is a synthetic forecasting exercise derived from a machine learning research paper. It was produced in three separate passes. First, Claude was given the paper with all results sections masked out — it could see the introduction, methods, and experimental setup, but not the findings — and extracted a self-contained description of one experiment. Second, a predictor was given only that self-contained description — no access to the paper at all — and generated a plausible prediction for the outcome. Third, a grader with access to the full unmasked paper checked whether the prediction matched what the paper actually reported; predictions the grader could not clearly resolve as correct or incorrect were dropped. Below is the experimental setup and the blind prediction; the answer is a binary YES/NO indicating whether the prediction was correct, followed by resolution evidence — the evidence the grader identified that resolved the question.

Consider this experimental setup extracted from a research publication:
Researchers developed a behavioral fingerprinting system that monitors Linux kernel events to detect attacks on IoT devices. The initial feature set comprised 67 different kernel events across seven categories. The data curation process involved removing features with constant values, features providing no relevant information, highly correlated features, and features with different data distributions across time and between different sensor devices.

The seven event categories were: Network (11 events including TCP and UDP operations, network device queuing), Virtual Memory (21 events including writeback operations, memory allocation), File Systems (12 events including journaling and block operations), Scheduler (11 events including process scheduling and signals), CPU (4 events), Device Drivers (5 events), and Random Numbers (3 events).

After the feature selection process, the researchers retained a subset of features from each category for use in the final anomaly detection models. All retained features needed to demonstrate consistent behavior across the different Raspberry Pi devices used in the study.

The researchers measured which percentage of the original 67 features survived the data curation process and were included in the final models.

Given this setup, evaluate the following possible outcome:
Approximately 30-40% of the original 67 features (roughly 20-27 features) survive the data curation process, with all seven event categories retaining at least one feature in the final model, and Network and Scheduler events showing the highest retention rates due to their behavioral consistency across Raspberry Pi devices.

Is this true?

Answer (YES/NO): NO